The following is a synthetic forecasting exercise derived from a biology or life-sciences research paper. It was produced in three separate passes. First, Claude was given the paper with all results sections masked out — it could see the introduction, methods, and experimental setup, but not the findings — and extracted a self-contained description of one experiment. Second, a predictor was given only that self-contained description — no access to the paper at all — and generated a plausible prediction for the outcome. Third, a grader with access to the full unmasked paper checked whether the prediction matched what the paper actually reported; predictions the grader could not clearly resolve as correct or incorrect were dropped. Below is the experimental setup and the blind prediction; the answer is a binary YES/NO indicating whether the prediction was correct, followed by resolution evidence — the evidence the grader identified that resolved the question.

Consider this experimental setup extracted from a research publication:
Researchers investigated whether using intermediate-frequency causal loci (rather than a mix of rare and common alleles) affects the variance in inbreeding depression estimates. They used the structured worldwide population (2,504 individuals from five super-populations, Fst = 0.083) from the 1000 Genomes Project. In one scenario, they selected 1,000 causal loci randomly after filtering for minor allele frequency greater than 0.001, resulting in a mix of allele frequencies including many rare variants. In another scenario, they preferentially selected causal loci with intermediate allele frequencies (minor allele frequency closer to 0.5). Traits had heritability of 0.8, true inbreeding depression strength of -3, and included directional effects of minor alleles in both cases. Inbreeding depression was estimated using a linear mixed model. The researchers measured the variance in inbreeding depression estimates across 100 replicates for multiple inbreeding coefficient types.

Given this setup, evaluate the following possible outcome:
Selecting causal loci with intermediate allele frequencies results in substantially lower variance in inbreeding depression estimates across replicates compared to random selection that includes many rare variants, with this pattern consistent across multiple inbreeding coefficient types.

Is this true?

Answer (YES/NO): YES